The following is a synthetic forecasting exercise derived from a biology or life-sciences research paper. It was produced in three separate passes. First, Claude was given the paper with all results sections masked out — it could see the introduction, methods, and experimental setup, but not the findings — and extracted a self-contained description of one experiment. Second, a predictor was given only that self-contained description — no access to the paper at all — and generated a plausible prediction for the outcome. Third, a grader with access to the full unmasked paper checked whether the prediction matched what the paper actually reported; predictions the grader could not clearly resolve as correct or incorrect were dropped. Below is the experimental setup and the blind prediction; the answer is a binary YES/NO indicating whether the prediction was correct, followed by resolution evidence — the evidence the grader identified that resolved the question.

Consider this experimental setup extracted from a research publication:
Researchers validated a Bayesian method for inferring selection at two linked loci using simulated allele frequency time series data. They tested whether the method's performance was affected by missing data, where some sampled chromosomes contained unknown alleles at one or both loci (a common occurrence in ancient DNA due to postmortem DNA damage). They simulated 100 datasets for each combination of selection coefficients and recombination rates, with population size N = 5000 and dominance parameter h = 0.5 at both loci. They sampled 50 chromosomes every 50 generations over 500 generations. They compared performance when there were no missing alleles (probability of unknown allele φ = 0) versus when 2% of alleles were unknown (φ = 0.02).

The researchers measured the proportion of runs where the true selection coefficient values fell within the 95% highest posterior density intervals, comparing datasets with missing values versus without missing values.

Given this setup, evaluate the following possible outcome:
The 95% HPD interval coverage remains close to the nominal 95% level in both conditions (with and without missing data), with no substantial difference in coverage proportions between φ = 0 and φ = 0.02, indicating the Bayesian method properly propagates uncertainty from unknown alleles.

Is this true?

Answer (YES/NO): YES